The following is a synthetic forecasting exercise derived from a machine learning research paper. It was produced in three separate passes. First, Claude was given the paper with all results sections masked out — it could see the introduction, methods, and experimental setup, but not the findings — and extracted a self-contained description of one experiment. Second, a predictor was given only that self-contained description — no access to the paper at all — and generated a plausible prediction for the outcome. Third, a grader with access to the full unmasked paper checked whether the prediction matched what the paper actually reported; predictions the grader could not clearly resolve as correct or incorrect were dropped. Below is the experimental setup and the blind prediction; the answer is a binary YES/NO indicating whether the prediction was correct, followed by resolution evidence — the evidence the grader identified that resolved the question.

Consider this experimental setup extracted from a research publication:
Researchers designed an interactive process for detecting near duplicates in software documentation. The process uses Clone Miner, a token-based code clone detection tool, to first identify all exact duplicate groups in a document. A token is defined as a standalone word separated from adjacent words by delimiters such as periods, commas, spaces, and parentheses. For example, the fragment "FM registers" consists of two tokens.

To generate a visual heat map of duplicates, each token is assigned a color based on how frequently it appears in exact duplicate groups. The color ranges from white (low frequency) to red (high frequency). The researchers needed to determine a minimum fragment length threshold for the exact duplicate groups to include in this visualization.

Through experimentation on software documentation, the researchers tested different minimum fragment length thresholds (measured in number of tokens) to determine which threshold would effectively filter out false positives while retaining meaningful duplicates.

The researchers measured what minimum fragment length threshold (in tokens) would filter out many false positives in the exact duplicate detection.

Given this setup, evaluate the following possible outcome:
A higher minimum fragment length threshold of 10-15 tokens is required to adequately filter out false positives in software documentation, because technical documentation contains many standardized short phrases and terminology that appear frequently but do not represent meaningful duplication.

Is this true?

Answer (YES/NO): NO